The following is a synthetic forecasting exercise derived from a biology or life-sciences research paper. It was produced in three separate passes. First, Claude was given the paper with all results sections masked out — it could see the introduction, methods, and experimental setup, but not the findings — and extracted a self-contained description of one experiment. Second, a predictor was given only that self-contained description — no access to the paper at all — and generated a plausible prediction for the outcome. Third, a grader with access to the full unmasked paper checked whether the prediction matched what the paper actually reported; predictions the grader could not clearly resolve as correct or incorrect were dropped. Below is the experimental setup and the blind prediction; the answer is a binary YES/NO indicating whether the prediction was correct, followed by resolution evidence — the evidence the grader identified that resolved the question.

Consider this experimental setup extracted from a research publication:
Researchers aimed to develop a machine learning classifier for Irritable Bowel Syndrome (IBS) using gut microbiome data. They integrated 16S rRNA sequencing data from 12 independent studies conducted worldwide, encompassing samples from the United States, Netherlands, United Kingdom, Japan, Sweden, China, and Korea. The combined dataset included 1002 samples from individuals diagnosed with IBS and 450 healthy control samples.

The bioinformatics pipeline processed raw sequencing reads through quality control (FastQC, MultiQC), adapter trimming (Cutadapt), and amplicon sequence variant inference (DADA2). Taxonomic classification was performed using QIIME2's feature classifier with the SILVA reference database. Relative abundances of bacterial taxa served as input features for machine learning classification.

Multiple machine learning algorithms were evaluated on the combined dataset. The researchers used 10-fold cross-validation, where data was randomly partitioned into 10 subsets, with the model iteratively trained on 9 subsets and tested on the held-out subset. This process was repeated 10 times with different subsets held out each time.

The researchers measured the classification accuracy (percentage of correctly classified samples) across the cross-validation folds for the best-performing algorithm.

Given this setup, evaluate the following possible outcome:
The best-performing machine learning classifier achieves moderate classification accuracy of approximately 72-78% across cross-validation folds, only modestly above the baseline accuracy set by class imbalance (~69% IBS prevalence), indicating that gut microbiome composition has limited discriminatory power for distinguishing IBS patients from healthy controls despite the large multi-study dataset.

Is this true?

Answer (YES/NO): YES